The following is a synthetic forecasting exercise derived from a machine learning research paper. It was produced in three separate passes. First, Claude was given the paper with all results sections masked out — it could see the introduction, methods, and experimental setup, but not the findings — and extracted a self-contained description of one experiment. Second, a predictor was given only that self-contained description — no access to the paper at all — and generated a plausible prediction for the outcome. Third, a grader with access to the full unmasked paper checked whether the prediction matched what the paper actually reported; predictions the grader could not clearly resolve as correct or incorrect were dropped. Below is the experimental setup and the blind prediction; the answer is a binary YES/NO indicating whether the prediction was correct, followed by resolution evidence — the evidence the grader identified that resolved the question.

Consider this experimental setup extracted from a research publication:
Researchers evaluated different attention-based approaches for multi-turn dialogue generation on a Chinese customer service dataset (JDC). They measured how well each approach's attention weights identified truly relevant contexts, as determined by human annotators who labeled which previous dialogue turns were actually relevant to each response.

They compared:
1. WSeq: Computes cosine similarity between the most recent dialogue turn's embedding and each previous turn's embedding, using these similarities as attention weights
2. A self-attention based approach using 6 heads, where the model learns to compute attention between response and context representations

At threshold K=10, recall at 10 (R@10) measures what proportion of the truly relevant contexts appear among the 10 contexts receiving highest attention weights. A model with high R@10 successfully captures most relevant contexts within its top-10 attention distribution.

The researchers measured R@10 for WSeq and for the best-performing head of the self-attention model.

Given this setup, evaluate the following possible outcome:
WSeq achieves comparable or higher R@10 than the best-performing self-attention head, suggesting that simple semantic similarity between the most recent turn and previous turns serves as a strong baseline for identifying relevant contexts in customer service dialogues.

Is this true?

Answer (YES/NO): YES